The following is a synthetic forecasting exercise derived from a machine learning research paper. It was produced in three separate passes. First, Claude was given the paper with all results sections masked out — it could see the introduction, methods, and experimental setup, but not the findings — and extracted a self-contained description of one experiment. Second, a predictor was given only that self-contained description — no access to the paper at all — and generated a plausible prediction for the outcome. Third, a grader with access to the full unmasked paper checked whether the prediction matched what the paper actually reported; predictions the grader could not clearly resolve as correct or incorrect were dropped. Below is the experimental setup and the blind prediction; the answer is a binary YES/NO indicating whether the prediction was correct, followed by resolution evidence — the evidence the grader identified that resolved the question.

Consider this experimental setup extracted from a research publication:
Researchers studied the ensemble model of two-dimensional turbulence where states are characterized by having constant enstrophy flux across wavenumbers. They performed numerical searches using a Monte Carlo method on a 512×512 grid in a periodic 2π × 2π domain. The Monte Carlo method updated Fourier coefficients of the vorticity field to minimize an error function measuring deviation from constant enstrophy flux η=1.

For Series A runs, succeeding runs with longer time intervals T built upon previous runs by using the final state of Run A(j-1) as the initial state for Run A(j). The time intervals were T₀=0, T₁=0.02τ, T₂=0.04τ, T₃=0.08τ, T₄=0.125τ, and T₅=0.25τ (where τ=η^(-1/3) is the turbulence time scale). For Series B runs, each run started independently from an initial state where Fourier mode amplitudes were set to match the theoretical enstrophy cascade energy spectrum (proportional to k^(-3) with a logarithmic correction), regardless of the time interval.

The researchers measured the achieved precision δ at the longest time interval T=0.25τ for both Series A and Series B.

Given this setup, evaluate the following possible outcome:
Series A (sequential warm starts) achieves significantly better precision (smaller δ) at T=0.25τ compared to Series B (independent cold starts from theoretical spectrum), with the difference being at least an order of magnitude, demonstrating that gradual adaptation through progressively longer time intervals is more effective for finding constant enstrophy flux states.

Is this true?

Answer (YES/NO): NO